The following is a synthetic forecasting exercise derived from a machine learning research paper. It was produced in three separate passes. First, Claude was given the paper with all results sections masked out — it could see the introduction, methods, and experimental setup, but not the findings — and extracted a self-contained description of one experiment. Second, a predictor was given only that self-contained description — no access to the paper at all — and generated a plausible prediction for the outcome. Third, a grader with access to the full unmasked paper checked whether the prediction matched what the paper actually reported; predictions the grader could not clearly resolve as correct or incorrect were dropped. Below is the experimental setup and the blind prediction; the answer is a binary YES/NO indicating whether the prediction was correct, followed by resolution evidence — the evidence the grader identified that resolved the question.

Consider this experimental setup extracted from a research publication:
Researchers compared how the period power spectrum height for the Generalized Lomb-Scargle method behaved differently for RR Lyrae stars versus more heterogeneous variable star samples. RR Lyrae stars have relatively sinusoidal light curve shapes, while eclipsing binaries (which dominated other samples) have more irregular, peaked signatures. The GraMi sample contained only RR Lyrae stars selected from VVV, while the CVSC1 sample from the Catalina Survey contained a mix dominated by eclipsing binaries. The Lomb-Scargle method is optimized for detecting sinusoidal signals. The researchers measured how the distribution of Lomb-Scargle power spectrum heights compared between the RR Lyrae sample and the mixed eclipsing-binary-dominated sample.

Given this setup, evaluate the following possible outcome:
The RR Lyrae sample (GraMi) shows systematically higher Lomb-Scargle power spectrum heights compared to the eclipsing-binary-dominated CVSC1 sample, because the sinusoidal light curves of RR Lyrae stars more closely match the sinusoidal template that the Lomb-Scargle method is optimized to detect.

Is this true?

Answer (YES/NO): YES